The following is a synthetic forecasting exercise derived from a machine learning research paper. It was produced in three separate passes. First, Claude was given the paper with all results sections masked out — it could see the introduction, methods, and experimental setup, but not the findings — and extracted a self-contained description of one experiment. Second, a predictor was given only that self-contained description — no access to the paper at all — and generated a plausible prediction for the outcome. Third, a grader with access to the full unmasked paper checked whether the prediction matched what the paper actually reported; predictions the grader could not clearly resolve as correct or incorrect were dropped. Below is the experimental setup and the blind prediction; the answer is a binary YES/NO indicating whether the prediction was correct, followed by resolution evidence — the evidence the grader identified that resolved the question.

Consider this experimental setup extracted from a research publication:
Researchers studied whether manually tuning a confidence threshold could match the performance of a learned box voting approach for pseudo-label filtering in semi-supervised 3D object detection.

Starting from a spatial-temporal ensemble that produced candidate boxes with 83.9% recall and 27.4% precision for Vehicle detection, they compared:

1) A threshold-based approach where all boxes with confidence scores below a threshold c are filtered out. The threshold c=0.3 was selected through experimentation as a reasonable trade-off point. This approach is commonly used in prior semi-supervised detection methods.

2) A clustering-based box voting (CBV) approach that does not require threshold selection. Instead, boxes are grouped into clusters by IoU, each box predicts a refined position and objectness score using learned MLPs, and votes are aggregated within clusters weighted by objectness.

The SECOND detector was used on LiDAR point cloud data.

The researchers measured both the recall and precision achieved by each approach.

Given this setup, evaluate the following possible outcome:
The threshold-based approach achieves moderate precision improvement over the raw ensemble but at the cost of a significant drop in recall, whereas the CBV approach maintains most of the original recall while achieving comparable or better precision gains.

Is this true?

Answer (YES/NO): NO